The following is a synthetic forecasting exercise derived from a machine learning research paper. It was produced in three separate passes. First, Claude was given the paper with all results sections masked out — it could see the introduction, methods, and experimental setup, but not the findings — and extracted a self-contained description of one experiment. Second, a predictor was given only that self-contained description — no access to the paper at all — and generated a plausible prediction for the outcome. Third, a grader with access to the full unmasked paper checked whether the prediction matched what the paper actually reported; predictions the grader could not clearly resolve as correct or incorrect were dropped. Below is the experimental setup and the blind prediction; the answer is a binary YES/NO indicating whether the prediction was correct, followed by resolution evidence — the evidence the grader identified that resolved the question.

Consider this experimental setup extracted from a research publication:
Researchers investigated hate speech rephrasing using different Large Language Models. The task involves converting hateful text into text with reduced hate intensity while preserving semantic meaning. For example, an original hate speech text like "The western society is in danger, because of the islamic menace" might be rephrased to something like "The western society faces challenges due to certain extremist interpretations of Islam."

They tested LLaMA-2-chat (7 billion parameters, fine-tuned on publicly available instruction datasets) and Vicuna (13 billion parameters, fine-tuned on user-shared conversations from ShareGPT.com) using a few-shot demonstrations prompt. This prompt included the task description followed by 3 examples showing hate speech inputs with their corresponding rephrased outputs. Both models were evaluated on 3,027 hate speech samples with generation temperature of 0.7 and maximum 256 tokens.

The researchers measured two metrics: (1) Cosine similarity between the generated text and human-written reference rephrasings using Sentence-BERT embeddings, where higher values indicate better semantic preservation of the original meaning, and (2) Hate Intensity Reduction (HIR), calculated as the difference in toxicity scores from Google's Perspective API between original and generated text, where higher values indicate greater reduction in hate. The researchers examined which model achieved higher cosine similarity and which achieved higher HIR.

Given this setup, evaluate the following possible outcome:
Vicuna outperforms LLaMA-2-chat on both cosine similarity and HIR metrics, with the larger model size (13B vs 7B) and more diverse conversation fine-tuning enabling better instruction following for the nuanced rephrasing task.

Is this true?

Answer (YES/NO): NO